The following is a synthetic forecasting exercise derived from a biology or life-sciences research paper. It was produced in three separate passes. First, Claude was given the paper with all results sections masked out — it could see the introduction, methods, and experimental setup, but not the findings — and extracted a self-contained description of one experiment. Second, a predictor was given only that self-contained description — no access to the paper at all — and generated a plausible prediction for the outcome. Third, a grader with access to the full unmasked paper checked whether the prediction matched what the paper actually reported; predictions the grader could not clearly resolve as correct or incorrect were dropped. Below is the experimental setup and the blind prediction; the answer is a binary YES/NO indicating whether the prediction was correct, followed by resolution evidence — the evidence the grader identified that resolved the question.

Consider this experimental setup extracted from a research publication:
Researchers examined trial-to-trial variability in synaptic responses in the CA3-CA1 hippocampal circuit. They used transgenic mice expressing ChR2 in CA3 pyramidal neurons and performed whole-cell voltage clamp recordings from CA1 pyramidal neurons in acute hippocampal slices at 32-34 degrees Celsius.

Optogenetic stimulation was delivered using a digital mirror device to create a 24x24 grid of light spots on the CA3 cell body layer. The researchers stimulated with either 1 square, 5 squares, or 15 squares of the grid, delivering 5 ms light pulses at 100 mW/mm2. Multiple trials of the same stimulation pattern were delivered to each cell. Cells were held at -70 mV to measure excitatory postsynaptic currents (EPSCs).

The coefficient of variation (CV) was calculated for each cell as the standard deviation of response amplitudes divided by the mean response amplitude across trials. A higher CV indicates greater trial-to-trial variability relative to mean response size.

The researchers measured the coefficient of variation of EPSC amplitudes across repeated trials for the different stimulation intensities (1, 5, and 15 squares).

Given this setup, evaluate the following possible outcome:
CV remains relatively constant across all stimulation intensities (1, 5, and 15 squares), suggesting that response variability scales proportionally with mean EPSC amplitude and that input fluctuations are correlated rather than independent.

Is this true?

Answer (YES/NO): NO